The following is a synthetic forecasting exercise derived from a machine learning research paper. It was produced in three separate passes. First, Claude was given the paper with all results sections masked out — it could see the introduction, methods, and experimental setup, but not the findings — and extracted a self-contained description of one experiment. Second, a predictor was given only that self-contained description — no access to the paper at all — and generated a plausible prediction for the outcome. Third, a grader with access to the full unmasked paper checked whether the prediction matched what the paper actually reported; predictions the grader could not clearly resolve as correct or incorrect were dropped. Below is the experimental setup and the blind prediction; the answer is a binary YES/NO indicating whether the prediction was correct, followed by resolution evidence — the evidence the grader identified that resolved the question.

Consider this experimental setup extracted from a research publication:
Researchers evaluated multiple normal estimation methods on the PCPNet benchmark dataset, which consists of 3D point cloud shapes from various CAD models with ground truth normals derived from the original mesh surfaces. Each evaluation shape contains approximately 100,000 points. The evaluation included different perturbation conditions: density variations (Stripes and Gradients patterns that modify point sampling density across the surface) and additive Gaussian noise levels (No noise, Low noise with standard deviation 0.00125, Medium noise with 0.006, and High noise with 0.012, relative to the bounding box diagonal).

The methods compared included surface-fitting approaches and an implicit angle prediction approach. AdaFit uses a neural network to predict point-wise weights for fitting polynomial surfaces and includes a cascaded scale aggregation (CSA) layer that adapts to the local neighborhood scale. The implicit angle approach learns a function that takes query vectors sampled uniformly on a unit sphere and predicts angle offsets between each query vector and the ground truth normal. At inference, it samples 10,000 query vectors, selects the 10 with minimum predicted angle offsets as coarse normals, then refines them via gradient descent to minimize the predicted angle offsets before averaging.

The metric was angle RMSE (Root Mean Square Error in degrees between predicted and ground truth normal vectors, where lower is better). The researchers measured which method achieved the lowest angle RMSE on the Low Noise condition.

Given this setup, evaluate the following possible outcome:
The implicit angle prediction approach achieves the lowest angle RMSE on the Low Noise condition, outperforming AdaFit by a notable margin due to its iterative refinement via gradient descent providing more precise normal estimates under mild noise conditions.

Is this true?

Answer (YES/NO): NO